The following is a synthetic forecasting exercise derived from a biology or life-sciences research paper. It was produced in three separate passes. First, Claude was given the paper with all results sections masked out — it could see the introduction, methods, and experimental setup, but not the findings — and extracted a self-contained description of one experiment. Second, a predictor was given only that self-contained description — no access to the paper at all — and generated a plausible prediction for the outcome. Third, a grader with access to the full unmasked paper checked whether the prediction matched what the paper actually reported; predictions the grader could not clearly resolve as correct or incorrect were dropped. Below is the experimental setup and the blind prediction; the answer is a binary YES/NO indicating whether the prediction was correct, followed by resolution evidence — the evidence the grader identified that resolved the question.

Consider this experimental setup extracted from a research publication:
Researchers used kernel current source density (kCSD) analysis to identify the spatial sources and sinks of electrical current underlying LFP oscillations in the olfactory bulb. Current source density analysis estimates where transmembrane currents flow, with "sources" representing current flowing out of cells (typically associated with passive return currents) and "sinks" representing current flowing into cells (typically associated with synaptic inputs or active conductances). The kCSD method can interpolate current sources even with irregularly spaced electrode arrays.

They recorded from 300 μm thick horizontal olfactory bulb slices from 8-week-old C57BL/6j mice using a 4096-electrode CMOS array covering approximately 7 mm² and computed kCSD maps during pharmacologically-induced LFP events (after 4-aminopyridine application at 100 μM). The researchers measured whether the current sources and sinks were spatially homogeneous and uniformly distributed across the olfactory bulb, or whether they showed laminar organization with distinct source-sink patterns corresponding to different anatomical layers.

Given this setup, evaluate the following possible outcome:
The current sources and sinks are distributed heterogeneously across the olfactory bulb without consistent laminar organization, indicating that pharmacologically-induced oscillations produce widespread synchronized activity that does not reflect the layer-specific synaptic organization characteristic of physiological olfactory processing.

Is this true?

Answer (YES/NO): NO